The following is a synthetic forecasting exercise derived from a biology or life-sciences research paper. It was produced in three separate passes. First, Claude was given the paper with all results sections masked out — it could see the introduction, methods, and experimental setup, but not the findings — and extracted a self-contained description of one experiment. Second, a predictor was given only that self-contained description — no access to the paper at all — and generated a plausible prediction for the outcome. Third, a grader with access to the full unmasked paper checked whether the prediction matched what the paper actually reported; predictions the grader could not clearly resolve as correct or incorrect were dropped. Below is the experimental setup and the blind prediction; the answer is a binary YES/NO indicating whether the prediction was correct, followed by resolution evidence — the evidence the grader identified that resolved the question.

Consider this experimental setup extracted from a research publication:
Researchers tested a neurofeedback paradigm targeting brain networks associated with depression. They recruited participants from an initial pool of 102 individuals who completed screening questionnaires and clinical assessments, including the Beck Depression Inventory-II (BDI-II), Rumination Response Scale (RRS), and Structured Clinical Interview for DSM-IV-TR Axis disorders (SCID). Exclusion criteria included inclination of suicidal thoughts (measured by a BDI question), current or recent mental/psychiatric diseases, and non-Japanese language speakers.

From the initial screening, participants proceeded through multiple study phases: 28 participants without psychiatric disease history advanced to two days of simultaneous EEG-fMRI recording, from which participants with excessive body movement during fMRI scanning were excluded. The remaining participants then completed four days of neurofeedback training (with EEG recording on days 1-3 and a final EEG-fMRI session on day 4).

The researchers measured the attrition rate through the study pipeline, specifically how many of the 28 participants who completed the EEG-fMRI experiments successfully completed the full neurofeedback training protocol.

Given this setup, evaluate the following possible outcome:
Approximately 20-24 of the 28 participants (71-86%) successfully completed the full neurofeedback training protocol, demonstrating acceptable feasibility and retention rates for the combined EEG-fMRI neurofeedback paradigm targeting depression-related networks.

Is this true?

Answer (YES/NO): NO